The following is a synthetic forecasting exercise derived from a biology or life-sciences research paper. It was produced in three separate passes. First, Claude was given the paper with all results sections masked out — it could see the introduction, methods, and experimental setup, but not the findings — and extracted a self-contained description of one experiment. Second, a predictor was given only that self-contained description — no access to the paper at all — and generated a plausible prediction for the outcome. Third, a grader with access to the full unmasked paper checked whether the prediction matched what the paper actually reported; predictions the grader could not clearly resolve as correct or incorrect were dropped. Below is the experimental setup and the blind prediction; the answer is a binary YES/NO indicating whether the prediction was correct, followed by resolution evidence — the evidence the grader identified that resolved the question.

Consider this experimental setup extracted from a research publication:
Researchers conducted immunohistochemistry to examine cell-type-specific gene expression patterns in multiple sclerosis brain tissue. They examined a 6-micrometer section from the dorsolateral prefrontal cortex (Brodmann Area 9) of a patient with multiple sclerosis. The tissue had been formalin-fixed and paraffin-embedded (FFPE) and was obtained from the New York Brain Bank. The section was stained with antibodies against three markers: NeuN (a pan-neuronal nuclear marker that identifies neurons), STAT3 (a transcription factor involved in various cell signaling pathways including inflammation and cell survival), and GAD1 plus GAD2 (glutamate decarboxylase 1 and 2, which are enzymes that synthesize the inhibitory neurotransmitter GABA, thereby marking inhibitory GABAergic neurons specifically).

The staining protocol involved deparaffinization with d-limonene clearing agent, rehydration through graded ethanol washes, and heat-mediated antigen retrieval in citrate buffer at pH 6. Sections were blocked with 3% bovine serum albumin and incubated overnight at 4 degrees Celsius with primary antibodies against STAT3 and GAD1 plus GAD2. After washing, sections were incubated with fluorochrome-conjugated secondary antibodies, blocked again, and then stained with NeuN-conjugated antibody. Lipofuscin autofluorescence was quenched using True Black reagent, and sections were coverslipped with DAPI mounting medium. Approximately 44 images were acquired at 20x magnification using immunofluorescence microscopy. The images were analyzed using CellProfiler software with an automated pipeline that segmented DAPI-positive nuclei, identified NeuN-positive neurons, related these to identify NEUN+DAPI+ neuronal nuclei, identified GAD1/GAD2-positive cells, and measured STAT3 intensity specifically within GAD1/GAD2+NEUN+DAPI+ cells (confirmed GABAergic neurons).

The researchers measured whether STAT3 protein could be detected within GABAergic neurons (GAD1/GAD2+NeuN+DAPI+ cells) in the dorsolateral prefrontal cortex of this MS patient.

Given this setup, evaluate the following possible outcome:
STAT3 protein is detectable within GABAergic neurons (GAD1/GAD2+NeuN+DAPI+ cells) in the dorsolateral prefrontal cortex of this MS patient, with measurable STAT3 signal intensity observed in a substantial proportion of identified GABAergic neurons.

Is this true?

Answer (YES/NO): YES